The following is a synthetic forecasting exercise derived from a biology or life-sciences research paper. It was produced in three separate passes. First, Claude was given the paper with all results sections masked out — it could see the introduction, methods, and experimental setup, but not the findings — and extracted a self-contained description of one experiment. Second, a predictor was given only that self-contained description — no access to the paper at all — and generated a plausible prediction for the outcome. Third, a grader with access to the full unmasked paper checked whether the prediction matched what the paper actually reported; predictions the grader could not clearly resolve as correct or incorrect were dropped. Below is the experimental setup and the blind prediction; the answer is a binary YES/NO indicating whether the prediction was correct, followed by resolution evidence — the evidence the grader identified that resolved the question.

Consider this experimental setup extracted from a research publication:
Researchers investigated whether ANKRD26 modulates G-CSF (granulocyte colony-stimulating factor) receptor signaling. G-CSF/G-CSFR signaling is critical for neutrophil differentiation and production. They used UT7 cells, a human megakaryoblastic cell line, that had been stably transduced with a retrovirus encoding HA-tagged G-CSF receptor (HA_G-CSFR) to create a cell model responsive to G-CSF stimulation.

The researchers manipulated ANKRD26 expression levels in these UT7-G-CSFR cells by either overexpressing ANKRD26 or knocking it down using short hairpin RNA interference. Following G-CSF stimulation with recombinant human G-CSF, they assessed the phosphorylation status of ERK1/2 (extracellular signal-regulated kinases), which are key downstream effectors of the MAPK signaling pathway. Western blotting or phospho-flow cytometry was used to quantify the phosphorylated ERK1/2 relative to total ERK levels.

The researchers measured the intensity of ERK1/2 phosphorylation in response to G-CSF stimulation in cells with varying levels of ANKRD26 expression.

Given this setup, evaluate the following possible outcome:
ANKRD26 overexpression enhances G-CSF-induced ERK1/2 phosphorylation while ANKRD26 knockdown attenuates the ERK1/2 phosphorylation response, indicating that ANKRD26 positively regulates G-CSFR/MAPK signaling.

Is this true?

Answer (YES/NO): YES